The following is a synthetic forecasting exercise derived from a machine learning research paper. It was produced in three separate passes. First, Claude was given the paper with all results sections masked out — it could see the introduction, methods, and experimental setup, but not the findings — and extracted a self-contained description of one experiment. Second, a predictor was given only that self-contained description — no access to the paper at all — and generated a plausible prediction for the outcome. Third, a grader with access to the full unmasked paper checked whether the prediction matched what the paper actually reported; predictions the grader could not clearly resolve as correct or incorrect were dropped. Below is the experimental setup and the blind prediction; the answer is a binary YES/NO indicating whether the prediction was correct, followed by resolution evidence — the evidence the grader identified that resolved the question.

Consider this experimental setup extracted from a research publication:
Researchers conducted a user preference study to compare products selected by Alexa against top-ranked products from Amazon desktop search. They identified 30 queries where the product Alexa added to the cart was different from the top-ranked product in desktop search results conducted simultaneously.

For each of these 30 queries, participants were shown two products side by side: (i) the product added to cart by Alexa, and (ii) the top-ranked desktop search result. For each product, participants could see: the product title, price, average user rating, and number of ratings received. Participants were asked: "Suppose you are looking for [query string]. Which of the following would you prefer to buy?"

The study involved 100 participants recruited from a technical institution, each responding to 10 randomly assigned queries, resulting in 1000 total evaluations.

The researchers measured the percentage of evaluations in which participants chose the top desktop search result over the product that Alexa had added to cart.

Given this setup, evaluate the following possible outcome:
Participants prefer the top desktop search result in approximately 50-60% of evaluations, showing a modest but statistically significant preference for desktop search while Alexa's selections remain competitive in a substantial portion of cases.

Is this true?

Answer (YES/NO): NO